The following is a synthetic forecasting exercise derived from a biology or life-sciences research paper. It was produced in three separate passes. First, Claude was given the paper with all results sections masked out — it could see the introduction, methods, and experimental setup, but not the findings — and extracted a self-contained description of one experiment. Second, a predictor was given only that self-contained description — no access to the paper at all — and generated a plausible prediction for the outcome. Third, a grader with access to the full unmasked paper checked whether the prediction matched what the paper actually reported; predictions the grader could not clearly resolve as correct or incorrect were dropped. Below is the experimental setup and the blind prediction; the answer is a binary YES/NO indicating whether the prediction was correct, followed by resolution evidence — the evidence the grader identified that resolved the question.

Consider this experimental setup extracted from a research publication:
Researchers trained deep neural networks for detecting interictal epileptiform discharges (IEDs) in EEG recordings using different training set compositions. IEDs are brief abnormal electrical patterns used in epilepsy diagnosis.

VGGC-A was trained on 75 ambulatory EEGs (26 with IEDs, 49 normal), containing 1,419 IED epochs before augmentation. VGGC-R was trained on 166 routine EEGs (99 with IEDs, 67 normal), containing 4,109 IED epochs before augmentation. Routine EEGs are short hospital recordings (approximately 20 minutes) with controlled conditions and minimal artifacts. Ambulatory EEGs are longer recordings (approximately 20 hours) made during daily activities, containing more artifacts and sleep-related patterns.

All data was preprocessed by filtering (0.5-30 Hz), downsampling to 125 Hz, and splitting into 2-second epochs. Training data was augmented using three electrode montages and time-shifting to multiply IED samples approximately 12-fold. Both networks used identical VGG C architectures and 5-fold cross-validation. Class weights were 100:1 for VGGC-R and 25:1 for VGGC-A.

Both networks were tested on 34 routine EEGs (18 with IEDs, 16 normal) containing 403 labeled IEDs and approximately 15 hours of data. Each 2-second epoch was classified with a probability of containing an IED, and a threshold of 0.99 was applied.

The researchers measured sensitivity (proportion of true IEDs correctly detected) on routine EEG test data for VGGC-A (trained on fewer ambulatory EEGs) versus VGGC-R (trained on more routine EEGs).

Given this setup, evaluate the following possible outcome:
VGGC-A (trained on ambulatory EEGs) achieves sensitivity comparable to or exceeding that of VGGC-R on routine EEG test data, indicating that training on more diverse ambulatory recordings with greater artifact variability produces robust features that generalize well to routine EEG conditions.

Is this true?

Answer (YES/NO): NO